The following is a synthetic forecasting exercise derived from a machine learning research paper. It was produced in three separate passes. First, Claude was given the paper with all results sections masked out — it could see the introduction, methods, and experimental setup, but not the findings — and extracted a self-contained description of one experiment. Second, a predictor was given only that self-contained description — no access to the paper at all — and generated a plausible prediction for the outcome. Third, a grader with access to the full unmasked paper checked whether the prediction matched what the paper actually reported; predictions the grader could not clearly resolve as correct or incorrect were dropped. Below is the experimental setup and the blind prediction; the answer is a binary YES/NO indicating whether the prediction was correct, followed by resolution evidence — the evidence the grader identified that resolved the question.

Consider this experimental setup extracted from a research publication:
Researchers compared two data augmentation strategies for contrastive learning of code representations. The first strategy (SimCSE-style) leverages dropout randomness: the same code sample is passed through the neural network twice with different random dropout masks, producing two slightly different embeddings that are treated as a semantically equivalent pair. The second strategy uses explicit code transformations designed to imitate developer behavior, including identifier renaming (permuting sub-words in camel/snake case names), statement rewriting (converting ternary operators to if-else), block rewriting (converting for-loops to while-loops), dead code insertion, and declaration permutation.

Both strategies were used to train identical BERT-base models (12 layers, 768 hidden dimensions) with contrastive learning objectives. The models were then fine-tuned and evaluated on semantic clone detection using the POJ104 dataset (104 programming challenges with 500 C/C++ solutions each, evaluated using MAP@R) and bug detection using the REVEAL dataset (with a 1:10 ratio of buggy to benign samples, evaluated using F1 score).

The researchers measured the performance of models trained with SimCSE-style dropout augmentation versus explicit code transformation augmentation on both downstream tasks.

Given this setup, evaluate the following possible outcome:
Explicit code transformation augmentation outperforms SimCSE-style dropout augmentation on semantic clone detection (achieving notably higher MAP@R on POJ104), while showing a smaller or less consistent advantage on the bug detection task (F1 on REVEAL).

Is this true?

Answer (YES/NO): NO